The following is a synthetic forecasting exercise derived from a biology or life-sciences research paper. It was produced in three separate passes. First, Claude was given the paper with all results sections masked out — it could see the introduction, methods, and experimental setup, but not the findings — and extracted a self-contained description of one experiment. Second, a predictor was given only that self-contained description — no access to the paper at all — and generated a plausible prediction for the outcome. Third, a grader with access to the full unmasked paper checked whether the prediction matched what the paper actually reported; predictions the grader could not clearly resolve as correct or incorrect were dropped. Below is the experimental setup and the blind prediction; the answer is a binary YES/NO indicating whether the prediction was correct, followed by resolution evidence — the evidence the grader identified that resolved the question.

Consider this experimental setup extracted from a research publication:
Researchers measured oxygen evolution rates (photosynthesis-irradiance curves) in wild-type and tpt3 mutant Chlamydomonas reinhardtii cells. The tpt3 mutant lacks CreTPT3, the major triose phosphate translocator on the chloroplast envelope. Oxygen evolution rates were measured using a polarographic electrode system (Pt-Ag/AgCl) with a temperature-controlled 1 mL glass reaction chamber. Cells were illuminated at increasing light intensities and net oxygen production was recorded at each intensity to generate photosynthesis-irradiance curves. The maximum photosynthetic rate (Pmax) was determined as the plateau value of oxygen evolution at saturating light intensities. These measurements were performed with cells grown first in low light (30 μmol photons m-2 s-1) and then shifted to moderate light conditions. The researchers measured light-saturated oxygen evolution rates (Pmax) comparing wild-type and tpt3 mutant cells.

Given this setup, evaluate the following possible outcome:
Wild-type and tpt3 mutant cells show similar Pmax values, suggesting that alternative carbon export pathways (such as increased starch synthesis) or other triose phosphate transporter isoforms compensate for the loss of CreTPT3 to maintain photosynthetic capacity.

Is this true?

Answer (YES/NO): NO